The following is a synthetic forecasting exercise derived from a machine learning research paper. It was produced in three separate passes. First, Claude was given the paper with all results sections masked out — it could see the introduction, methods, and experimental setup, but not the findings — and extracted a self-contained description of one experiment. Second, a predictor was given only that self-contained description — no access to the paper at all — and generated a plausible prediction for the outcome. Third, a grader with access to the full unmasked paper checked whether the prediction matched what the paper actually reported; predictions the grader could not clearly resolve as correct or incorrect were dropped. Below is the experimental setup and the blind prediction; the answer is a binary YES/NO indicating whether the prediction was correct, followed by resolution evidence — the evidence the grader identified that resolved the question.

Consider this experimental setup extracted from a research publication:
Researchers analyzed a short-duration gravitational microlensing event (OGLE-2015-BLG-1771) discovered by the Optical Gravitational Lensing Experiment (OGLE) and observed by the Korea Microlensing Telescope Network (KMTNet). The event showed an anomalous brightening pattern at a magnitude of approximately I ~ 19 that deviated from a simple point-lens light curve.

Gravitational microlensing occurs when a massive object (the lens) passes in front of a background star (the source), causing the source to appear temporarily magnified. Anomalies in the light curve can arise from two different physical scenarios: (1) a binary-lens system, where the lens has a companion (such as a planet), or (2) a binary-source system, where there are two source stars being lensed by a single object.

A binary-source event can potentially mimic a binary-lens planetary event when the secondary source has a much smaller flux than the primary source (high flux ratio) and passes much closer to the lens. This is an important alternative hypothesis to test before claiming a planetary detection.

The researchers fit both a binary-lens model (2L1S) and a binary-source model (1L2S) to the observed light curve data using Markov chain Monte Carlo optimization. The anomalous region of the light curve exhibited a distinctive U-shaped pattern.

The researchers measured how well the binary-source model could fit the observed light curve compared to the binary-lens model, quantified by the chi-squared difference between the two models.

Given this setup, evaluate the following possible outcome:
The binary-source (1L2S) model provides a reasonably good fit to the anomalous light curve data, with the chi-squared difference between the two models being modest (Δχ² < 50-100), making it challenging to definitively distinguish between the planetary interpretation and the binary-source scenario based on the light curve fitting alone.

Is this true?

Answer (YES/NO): NO